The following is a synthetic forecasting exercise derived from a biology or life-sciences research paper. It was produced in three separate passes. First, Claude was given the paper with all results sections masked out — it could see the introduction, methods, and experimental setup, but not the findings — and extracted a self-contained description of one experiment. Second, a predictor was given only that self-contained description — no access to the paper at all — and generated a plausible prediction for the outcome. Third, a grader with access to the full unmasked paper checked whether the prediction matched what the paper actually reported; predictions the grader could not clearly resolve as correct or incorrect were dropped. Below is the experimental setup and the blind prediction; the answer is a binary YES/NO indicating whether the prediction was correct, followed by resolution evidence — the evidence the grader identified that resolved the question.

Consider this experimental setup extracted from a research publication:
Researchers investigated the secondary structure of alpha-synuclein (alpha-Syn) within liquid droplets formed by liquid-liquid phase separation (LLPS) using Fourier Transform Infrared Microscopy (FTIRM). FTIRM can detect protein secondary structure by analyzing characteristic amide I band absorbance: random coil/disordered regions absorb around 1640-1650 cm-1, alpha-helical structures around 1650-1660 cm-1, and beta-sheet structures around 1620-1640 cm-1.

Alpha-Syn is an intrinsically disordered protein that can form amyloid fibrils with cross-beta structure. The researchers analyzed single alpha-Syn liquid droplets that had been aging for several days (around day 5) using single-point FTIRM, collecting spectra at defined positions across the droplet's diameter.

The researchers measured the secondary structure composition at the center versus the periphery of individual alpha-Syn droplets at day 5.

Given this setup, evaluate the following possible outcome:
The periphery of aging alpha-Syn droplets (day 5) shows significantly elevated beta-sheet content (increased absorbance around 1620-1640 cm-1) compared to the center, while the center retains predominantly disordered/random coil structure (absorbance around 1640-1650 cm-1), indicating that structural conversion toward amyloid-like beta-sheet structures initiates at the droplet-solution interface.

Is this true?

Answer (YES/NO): NO